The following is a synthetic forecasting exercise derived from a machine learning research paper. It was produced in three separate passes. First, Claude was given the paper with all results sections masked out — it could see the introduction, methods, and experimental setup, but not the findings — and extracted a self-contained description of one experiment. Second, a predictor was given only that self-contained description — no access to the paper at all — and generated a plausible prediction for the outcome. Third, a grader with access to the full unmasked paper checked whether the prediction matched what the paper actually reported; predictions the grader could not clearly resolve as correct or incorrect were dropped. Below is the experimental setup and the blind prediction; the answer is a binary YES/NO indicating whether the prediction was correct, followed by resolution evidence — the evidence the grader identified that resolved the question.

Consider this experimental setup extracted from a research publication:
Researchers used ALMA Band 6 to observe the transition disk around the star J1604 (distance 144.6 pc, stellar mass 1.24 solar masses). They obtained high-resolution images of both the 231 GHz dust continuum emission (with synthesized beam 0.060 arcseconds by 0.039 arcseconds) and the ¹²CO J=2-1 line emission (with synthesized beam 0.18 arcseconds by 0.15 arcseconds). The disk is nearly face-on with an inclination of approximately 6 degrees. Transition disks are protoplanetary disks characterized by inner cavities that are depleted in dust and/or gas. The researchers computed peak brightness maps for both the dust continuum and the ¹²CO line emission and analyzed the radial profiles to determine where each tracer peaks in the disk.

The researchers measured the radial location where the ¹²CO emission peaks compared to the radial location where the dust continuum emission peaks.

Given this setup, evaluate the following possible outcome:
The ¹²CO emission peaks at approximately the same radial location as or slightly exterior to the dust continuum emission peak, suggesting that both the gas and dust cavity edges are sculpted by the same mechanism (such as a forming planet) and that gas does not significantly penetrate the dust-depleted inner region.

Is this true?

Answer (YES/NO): NO